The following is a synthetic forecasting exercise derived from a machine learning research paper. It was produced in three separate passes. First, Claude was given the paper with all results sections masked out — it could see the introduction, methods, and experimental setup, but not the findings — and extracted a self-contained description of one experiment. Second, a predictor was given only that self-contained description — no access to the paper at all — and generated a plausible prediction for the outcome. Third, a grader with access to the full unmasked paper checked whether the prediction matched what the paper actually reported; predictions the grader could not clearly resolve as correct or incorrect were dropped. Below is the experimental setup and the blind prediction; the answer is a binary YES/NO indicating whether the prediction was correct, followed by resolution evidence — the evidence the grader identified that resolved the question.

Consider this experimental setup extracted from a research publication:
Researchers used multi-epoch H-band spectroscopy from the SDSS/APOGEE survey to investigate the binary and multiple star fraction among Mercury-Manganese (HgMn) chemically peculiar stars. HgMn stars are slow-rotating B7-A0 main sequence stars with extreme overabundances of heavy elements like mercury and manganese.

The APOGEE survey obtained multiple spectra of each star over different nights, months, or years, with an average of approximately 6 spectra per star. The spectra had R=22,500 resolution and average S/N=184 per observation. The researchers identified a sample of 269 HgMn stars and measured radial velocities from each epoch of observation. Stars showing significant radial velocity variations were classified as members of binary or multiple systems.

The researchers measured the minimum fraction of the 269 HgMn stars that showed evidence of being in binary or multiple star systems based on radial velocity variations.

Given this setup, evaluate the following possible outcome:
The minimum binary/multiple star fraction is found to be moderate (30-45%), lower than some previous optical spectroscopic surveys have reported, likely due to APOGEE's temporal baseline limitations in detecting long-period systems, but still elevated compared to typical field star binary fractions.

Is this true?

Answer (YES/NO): YES